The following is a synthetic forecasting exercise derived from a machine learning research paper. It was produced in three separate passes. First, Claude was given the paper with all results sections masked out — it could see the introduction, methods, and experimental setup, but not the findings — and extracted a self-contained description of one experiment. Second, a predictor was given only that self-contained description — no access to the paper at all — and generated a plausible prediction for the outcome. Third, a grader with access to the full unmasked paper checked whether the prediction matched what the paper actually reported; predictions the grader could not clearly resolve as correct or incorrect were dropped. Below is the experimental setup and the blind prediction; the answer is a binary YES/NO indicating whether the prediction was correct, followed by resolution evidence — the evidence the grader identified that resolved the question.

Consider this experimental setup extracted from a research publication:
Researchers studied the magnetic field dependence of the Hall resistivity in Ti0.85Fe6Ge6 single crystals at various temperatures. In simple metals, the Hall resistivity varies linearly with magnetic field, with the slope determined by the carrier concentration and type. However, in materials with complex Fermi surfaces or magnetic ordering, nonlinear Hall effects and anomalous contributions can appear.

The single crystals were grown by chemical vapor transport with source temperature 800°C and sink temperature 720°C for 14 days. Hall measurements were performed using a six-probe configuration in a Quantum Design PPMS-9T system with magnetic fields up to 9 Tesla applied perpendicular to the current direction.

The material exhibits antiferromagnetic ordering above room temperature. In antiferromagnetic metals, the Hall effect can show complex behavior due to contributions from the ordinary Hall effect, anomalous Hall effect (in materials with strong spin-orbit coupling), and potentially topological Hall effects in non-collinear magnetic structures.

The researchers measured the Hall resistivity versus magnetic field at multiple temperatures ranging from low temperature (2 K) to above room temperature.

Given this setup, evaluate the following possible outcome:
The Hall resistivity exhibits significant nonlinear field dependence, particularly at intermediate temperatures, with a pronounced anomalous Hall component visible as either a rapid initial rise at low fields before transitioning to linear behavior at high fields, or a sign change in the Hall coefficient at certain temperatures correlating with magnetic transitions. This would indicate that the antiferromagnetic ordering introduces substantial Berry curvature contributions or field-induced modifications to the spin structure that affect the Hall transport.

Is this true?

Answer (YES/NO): NO